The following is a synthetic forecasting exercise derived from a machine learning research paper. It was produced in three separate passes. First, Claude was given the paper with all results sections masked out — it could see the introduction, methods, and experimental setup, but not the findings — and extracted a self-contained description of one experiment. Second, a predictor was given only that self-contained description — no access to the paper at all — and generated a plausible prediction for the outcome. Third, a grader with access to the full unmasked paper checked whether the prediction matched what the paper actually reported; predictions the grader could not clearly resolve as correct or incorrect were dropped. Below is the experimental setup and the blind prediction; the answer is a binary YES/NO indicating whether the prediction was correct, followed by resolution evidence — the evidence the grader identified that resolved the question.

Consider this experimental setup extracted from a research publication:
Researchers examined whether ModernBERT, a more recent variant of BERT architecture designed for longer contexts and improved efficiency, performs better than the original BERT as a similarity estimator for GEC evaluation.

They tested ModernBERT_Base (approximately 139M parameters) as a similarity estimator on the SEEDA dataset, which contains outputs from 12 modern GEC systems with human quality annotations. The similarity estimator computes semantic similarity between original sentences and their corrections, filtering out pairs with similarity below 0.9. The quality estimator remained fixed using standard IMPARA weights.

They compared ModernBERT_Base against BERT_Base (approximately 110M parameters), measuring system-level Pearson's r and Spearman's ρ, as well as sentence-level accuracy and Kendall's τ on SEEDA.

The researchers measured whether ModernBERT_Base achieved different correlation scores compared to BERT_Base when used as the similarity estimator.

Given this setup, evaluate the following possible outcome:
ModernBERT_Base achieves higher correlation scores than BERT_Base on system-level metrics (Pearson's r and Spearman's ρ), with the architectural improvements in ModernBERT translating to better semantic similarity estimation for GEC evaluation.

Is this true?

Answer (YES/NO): NO